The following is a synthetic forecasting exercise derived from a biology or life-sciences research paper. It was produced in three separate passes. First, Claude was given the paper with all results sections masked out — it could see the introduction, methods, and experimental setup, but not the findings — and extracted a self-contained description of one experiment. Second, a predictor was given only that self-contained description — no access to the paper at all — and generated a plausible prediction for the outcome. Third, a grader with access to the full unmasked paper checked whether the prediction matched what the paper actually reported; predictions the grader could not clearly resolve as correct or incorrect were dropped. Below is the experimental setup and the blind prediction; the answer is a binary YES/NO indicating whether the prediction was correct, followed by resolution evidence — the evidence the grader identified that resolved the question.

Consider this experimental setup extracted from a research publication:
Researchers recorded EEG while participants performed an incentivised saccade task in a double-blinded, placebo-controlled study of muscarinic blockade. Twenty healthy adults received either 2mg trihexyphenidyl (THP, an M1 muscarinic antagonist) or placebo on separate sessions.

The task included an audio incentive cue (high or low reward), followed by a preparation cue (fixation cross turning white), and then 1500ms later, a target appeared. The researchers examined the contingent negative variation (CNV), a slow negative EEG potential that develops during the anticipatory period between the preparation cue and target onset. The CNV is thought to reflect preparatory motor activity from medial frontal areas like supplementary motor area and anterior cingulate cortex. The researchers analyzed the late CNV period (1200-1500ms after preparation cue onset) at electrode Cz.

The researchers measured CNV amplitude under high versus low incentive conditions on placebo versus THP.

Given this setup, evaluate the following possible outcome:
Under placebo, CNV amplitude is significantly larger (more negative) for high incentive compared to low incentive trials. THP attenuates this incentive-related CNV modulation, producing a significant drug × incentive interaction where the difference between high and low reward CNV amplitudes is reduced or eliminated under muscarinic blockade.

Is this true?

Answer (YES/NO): YES